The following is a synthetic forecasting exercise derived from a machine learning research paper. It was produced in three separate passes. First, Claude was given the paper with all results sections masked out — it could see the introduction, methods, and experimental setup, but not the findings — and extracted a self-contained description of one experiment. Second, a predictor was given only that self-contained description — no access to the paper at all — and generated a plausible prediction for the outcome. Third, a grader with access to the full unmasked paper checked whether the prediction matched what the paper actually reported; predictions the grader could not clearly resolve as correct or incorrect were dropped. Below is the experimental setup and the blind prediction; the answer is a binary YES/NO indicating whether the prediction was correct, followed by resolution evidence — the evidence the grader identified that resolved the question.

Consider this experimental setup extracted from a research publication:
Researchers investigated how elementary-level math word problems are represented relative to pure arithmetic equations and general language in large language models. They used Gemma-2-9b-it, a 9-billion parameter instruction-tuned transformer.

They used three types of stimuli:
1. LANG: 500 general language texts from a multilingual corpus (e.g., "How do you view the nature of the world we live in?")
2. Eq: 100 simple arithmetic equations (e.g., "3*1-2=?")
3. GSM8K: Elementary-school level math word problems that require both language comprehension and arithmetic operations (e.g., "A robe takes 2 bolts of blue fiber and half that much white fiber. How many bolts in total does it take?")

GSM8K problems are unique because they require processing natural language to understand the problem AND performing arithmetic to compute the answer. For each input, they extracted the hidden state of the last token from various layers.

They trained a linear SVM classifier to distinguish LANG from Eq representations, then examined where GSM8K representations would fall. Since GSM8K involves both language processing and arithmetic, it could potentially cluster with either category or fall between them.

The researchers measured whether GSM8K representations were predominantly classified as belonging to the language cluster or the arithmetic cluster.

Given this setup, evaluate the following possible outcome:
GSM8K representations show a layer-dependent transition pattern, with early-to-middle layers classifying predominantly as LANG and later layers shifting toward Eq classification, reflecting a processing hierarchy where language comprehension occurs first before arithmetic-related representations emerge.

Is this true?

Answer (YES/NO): NO